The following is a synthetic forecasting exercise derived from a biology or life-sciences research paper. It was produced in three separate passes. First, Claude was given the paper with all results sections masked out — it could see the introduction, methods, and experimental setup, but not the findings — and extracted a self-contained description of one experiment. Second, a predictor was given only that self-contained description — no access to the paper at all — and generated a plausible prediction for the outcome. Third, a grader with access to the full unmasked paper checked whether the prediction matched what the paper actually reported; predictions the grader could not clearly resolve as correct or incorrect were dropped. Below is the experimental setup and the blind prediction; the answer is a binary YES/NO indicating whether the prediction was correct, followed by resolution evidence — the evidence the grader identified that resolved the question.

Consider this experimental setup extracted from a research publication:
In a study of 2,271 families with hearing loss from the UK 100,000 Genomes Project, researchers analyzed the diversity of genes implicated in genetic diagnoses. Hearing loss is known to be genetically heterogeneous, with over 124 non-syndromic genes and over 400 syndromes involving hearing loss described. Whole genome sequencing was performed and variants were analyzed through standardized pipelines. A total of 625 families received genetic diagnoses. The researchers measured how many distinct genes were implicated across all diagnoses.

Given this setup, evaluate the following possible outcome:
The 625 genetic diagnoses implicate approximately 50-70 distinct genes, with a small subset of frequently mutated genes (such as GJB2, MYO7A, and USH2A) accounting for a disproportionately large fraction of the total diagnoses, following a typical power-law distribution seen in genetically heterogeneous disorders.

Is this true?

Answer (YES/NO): NO